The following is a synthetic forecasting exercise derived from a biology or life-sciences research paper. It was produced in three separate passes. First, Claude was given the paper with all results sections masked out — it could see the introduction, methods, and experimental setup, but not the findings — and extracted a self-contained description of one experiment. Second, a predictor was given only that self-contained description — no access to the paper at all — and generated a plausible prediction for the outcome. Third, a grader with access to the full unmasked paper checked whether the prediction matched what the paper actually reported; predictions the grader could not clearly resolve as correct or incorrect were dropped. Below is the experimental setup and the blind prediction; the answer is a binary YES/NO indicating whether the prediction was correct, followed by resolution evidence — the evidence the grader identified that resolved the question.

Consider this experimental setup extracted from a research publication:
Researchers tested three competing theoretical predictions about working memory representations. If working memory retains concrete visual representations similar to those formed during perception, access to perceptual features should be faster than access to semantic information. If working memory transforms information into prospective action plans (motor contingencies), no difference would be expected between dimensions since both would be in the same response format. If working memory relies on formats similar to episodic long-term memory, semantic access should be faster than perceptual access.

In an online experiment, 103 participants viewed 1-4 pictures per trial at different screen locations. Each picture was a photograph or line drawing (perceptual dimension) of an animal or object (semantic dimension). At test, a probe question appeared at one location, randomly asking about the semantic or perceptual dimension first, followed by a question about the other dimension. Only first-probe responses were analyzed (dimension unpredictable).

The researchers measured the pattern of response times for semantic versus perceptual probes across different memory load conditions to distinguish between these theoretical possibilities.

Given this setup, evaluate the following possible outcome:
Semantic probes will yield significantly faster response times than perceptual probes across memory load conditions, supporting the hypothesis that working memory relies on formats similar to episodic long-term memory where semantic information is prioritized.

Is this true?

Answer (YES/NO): YES